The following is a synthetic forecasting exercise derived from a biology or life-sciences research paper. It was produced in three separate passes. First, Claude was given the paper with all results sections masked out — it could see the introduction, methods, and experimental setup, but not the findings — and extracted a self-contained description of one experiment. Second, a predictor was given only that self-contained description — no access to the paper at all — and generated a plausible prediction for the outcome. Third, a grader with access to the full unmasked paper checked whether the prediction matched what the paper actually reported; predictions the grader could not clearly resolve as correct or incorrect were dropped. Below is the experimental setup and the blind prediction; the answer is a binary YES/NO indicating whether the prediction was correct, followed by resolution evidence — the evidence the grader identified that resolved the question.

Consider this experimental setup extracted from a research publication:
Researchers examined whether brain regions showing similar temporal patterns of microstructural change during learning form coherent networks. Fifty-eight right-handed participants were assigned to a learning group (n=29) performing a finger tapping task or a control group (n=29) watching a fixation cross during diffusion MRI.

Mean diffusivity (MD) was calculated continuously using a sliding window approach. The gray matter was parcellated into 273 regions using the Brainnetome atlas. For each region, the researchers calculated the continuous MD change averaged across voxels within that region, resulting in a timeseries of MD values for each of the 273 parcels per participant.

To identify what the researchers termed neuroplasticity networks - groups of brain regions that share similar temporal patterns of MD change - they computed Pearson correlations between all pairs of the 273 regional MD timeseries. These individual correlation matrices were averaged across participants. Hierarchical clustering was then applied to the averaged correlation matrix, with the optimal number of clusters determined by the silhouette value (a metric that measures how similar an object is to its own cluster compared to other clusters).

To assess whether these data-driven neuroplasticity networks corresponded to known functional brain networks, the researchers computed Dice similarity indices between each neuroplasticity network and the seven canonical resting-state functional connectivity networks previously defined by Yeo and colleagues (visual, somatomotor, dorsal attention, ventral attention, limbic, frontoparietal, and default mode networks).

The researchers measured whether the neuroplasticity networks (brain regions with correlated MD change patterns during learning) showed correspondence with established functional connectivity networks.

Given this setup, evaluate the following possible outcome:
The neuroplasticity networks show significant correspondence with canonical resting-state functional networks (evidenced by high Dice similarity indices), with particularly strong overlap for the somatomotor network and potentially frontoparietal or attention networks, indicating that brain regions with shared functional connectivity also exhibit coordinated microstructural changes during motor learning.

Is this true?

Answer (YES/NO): NO